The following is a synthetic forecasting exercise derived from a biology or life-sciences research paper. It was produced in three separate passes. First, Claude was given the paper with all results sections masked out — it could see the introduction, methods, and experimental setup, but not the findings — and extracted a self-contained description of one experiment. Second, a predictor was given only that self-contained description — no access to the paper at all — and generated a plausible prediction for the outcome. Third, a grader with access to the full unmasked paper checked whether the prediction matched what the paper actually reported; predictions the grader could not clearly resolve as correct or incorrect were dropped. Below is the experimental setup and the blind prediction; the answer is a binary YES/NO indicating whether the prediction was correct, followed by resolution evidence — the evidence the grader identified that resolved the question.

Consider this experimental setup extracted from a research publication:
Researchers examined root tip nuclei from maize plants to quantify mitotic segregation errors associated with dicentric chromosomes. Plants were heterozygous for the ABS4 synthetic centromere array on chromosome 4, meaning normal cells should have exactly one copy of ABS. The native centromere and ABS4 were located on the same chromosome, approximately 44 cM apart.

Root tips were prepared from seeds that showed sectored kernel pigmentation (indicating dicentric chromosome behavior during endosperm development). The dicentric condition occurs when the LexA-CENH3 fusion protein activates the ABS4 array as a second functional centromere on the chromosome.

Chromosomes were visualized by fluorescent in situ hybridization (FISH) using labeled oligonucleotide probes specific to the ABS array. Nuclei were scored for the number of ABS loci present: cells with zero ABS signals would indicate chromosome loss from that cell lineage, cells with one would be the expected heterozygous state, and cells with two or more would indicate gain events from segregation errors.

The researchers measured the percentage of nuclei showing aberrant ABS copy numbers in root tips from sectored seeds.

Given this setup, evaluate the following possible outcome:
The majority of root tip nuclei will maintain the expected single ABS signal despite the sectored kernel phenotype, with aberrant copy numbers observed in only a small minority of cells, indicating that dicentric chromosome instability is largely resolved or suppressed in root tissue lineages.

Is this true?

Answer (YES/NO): NO